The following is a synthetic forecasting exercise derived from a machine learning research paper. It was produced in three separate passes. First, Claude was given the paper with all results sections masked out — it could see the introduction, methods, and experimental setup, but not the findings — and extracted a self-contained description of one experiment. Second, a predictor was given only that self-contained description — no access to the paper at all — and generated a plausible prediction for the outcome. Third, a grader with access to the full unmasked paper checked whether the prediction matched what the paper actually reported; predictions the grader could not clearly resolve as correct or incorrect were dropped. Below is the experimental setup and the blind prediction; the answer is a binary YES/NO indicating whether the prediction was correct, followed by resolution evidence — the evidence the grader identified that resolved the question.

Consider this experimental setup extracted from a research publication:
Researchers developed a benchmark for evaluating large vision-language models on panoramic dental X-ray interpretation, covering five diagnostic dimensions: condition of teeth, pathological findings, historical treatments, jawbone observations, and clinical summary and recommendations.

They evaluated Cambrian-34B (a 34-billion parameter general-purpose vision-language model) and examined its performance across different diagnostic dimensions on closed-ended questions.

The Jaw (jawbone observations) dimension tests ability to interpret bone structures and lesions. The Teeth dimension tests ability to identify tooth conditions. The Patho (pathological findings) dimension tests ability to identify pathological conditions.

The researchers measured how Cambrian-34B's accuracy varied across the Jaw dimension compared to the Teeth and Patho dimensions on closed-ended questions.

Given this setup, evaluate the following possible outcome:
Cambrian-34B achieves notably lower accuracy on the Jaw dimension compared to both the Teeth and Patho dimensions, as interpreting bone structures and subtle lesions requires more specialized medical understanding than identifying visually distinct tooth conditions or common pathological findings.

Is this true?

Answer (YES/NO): NO